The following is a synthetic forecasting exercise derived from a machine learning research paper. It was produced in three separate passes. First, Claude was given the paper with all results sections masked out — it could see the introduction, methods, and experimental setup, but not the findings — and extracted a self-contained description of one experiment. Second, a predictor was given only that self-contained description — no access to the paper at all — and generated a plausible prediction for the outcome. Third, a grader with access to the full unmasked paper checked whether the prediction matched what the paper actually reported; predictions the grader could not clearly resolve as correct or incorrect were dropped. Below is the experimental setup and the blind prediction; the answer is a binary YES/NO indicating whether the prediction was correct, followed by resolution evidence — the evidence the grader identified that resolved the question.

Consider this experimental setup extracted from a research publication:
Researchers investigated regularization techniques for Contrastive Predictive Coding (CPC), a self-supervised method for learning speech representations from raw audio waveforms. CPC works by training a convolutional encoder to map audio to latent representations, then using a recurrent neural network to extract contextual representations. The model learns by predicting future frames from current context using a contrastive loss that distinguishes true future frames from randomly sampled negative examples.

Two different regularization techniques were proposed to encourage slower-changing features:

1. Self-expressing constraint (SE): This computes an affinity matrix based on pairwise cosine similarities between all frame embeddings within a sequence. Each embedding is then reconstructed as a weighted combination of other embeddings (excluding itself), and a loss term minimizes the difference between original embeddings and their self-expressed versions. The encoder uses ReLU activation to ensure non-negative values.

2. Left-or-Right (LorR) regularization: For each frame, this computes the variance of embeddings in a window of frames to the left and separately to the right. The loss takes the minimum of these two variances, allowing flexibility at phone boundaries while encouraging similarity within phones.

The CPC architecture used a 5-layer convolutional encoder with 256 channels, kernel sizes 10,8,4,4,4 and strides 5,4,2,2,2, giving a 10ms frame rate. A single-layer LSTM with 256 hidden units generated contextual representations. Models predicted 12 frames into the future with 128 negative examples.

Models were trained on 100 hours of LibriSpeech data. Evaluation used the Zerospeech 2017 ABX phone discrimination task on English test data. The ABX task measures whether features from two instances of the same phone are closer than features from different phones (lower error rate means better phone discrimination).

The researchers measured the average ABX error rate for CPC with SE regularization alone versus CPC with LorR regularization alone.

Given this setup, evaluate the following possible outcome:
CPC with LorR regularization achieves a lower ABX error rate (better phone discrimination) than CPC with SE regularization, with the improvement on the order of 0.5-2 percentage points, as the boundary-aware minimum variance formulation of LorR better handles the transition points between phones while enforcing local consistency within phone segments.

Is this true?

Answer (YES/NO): YES